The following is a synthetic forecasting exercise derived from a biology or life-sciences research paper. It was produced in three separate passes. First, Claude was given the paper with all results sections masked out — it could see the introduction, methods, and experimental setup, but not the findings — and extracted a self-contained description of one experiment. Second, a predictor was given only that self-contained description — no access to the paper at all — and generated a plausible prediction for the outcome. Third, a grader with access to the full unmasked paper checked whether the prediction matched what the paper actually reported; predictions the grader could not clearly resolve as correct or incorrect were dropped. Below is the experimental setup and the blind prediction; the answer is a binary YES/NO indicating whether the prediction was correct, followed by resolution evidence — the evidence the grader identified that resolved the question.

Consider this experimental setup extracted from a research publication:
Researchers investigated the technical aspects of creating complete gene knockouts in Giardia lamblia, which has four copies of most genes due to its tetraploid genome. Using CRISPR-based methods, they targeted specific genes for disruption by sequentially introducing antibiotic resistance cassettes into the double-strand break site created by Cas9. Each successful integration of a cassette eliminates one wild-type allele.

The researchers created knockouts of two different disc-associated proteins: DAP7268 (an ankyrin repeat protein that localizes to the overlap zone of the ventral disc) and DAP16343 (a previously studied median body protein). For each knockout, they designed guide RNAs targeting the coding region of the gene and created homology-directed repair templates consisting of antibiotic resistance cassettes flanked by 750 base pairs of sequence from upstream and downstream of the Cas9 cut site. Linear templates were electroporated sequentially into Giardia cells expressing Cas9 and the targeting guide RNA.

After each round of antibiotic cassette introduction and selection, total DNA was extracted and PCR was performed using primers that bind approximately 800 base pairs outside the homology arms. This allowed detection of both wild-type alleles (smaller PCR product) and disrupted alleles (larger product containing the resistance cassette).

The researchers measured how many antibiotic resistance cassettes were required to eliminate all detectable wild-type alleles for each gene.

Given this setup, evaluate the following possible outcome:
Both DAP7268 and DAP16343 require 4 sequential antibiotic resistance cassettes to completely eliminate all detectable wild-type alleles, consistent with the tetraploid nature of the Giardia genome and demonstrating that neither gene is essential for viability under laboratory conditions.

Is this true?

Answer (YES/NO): NO